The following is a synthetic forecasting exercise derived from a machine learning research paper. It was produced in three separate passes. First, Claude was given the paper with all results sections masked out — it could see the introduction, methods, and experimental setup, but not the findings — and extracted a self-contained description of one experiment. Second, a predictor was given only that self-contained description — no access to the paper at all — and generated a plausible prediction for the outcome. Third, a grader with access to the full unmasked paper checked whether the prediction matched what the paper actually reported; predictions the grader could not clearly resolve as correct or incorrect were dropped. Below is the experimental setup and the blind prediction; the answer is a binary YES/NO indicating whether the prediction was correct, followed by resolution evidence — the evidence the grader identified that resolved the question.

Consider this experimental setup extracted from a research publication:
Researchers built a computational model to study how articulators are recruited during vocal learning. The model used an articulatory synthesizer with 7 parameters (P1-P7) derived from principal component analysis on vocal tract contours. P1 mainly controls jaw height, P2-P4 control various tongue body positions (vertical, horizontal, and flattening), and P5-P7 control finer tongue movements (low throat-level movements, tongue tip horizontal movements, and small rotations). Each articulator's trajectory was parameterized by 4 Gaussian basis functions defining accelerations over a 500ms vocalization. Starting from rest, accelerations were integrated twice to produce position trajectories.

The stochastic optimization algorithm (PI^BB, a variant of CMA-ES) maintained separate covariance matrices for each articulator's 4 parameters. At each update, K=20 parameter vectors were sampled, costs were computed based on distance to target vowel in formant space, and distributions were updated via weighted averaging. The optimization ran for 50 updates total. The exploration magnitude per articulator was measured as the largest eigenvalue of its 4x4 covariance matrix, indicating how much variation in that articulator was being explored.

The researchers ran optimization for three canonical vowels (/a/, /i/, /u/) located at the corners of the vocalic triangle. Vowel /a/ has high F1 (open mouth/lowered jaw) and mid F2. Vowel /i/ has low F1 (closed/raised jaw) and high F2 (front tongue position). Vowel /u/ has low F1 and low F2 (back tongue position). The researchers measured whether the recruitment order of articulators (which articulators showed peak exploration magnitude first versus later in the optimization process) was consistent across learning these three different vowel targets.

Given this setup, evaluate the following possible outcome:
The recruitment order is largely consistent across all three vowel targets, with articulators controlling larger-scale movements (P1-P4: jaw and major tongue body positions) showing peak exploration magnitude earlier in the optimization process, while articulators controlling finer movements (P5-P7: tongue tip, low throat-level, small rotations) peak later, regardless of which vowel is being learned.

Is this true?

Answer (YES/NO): NO